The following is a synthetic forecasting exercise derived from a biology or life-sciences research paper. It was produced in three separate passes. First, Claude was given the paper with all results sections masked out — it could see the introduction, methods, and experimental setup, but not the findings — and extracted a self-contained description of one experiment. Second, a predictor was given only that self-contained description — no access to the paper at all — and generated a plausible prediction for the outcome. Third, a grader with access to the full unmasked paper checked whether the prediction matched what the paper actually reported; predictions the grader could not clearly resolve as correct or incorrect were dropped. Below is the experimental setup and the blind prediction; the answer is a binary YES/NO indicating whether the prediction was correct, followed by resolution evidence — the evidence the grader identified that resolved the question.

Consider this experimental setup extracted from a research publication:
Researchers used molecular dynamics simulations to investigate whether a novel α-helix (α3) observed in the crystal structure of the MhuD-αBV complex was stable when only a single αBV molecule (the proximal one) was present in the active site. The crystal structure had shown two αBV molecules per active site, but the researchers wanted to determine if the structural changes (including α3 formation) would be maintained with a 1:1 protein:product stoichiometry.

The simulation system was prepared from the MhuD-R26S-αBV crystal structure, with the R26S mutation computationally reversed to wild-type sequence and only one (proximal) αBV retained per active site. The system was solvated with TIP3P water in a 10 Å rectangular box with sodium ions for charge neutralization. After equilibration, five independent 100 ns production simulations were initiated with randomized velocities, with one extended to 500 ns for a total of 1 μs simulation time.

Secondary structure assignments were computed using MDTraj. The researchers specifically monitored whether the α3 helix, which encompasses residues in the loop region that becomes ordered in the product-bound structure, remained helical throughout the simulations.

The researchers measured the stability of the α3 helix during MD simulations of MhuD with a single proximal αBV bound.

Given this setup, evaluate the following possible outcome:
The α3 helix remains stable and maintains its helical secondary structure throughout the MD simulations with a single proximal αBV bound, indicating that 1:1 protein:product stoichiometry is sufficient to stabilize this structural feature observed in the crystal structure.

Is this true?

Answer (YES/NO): YES